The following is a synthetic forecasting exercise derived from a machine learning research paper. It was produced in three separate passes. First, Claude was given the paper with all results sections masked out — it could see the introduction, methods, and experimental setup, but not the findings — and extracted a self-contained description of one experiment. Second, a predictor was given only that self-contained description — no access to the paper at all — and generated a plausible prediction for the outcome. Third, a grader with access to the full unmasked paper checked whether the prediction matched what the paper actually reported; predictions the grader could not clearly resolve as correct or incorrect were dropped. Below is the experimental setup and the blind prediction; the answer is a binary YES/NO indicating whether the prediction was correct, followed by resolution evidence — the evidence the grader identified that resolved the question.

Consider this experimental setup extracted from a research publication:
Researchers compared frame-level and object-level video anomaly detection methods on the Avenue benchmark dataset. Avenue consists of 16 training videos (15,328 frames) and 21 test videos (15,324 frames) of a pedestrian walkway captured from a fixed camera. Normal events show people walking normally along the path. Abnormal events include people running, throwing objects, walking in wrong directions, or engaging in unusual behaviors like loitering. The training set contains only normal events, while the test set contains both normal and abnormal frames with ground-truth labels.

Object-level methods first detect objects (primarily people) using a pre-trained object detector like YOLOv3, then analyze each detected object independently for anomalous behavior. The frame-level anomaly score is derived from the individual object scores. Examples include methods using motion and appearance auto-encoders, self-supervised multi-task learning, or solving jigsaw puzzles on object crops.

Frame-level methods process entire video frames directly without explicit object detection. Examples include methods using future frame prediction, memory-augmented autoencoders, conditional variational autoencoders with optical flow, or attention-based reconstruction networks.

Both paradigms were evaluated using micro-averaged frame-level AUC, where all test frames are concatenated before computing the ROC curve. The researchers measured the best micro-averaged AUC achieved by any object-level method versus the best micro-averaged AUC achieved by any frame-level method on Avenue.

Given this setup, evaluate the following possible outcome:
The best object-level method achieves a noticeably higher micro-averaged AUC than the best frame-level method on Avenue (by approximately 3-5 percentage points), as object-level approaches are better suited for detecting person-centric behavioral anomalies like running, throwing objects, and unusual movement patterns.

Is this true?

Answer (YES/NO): NO